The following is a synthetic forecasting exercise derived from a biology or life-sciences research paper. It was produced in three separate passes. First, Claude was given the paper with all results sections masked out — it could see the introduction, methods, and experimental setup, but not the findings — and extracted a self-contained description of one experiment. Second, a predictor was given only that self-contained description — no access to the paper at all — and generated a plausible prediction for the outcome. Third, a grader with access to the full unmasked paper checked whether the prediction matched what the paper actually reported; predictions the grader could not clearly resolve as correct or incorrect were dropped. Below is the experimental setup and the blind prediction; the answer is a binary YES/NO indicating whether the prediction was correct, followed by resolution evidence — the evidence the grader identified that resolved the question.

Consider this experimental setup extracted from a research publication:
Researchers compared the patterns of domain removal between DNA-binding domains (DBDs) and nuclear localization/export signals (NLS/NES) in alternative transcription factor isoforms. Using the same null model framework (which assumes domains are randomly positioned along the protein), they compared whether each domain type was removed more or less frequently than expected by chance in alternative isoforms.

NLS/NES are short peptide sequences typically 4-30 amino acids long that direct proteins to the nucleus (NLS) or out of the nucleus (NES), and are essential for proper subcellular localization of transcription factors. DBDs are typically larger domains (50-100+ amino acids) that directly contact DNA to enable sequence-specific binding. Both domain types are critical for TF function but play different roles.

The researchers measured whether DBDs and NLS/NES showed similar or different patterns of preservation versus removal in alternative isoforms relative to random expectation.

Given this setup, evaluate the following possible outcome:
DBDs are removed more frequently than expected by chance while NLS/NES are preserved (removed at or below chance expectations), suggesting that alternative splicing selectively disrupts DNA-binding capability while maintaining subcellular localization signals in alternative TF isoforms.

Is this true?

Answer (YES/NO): NO